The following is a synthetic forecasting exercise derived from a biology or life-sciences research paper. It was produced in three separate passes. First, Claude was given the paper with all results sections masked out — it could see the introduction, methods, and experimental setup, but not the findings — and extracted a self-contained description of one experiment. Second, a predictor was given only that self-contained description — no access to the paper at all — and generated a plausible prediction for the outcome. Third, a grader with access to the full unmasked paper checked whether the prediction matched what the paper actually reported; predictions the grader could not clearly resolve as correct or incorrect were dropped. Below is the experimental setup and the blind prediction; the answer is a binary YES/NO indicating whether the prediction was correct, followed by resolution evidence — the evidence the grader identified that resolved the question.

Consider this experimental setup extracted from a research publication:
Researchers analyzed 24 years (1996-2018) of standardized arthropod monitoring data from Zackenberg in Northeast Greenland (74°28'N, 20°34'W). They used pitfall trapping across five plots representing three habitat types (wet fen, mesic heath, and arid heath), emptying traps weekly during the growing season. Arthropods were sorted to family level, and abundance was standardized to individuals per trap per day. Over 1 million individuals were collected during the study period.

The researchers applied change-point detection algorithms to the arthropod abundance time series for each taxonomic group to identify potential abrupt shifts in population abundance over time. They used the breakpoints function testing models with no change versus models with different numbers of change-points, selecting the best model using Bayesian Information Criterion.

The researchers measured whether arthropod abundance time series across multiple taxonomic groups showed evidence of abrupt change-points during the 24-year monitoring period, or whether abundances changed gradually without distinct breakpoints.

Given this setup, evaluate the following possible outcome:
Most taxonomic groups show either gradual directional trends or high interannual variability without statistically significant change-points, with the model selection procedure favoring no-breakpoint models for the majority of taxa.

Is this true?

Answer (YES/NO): NO